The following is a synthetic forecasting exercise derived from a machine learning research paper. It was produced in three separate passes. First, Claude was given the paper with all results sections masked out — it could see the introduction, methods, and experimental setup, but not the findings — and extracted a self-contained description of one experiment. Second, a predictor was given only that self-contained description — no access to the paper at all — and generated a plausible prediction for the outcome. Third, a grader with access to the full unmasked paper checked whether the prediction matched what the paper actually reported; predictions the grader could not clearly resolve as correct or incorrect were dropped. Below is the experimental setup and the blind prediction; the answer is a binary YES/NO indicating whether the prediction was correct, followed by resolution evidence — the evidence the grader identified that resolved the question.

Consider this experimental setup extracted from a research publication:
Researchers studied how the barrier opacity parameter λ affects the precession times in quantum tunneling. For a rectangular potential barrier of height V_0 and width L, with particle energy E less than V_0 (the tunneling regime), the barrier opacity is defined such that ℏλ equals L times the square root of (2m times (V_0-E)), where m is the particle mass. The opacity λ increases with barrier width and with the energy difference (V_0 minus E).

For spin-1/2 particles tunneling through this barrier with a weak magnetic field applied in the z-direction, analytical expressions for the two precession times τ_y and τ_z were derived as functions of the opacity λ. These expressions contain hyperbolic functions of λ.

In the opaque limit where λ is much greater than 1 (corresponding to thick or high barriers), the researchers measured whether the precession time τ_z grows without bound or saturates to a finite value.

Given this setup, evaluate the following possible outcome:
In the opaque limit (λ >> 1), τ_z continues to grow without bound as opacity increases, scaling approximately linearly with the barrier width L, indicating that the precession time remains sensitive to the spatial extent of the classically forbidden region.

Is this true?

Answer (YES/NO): NO